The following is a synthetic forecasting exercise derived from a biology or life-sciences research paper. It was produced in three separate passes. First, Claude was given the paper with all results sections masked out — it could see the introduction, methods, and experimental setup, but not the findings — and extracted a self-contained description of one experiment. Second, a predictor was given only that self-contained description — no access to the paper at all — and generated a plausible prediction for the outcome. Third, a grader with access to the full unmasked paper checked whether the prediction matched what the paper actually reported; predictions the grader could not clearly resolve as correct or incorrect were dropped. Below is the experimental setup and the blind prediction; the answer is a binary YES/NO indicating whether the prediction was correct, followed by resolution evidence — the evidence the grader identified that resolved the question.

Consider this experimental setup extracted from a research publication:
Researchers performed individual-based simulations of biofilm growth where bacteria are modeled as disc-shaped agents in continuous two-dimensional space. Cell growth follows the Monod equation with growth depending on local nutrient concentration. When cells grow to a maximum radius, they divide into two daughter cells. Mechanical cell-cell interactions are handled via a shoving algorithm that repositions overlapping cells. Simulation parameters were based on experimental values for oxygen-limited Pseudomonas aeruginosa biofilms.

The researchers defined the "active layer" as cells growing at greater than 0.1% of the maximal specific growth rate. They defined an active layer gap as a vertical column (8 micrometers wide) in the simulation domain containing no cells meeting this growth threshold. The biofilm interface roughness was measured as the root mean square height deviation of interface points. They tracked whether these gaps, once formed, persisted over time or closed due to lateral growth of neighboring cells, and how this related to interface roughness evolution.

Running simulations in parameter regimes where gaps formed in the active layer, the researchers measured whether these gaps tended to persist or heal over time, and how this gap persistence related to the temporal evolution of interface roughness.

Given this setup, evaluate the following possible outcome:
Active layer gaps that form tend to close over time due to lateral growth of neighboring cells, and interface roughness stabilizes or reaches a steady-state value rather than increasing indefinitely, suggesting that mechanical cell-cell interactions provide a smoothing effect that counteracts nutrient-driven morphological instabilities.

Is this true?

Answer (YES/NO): NO